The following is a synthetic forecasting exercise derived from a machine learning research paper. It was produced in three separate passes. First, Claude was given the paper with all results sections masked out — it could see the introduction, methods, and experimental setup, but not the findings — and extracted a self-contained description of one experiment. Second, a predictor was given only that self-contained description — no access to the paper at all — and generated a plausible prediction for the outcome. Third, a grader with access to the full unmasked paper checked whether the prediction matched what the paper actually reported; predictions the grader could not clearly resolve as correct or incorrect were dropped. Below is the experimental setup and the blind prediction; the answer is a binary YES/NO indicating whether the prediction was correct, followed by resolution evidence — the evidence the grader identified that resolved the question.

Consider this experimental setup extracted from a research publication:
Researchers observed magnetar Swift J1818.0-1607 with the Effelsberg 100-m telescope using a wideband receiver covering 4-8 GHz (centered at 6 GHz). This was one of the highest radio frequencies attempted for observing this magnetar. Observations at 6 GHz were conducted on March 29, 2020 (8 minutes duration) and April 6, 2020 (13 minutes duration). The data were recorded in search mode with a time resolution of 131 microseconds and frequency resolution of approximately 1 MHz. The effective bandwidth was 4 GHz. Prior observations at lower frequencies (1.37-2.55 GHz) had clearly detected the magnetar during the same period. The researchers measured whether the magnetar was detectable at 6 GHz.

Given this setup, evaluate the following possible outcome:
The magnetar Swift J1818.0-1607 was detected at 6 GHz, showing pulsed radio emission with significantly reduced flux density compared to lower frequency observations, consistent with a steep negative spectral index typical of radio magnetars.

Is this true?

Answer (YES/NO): NO